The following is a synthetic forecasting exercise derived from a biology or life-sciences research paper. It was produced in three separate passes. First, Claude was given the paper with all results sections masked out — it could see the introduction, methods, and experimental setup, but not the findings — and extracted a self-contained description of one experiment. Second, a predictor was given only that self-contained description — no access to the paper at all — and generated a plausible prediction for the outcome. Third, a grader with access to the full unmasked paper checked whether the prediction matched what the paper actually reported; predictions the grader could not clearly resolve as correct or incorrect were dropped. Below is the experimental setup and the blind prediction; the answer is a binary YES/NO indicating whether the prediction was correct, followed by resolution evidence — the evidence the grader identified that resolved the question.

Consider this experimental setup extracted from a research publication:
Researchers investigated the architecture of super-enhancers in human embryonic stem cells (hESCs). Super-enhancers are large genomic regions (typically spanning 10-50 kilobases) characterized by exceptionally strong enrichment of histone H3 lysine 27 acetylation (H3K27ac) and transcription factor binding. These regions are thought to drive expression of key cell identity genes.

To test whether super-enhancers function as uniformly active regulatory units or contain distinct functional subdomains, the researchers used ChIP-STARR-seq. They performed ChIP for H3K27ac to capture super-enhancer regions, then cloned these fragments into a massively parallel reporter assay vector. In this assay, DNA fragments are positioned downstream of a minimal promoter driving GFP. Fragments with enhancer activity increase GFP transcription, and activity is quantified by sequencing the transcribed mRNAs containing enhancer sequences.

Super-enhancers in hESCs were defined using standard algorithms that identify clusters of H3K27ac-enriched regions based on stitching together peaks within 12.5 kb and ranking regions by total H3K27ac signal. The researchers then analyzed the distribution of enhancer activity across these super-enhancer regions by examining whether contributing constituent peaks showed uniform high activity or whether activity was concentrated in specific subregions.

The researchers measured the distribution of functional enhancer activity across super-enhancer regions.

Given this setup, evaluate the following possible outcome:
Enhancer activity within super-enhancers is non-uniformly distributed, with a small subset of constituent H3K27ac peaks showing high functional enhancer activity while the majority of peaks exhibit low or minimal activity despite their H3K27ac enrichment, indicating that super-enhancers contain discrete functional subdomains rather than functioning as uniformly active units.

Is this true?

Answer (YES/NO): YES